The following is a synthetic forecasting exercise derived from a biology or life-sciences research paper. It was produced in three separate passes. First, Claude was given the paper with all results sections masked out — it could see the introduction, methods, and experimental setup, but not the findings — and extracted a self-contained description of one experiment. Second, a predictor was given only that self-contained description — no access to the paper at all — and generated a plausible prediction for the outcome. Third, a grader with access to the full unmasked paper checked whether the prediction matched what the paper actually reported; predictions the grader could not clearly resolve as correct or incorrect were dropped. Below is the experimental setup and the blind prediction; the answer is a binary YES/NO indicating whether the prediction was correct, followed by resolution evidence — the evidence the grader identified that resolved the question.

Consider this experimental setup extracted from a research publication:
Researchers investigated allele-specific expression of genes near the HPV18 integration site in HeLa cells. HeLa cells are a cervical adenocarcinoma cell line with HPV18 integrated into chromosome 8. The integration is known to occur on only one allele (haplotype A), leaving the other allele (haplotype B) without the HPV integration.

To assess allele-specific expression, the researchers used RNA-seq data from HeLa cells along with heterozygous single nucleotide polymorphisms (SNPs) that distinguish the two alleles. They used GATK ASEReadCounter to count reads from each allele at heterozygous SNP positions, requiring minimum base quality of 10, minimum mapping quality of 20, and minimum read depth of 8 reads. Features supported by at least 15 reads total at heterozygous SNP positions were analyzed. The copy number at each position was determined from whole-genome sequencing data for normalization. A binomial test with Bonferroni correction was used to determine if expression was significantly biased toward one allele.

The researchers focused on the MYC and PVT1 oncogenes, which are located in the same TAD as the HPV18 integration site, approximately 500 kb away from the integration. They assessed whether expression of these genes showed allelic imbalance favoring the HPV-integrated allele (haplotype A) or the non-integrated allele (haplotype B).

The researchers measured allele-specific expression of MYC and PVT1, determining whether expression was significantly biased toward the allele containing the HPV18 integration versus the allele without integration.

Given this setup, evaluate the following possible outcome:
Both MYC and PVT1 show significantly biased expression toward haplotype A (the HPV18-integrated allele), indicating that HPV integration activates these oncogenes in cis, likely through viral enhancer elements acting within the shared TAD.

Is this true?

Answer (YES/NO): YES